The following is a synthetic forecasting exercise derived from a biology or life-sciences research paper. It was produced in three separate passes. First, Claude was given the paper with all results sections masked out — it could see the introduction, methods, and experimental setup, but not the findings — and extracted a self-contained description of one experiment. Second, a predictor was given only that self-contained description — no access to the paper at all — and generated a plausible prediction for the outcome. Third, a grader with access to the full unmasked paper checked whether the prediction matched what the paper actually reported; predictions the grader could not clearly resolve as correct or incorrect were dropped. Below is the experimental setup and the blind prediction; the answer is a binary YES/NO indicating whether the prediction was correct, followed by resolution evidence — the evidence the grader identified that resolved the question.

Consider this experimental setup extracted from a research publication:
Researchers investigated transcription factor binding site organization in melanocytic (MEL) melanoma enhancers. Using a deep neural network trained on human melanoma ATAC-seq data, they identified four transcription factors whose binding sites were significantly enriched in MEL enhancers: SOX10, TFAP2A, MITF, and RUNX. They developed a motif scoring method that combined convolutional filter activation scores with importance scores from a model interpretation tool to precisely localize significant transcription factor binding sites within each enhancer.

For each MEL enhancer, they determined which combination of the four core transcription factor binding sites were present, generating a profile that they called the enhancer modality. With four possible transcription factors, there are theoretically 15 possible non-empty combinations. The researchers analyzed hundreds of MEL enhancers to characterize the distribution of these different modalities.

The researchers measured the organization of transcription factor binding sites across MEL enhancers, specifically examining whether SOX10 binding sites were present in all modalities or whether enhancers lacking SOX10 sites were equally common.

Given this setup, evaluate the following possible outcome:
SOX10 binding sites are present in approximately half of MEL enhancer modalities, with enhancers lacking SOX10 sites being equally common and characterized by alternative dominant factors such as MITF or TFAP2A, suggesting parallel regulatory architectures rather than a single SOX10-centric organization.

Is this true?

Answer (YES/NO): NO